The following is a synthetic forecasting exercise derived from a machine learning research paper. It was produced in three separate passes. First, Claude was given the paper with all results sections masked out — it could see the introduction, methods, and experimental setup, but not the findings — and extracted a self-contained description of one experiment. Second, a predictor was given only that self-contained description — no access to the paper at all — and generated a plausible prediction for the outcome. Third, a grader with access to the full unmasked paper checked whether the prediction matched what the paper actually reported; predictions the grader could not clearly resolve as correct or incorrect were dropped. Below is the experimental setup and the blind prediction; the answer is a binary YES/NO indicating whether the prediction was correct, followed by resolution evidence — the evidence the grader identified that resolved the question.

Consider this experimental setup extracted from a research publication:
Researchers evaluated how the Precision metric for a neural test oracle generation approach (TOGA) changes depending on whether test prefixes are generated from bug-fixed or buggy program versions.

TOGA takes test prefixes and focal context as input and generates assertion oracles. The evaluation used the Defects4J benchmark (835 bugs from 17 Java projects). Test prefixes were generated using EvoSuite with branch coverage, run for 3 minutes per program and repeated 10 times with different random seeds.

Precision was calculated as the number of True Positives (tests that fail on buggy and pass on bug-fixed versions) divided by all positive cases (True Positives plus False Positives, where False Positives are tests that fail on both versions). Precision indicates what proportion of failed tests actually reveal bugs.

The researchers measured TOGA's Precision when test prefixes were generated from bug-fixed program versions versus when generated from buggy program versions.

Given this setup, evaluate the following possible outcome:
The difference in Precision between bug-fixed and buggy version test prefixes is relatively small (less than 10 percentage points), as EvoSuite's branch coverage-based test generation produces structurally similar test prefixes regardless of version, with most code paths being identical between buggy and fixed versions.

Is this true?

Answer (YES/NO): NO